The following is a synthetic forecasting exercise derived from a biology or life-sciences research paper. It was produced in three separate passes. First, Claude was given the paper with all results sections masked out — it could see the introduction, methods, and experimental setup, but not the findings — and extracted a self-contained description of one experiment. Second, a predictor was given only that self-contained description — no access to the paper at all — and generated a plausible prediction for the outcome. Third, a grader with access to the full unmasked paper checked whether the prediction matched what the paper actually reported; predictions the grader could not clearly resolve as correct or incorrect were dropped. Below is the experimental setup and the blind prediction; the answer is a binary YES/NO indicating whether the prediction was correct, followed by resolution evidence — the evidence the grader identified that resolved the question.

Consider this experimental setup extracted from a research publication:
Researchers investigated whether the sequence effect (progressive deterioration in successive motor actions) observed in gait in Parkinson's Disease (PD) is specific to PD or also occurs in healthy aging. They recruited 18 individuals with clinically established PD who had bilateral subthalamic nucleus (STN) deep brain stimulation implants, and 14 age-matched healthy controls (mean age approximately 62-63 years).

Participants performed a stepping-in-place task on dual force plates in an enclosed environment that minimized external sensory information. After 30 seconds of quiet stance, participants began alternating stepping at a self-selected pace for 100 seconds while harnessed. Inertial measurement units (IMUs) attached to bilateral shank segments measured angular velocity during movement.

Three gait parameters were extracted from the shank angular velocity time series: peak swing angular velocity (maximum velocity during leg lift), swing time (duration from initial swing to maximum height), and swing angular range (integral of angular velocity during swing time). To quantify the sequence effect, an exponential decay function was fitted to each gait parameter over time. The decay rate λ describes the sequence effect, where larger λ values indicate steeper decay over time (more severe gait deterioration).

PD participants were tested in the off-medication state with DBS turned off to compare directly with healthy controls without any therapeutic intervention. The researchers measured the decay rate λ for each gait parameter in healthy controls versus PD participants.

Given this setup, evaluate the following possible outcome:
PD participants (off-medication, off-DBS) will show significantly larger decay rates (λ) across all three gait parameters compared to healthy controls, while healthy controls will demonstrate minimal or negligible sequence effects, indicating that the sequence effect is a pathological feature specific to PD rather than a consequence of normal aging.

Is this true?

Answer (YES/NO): NO